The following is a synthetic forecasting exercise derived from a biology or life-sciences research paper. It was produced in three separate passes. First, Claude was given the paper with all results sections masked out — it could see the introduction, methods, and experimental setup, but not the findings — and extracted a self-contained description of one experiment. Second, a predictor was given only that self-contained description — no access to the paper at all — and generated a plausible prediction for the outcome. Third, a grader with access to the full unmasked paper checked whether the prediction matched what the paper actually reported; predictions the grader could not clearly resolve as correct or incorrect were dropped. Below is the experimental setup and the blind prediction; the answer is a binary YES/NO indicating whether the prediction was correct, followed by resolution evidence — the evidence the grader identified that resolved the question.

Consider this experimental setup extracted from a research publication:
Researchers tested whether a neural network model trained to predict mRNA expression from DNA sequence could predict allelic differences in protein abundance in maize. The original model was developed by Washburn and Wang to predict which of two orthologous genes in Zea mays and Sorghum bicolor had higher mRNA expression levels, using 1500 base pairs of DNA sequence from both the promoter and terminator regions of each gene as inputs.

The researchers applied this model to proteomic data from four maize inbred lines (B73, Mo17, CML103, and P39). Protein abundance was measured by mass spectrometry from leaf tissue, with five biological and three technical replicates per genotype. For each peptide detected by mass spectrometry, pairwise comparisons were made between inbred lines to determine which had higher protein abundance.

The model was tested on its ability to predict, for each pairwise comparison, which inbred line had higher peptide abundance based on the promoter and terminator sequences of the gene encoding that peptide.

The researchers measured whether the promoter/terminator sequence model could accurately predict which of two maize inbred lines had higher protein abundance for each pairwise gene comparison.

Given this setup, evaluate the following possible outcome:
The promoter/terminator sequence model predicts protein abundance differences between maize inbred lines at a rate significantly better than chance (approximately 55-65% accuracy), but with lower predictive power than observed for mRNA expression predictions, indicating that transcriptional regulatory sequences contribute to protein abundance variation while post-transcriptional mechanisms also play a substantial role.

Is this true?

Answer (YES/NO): NO